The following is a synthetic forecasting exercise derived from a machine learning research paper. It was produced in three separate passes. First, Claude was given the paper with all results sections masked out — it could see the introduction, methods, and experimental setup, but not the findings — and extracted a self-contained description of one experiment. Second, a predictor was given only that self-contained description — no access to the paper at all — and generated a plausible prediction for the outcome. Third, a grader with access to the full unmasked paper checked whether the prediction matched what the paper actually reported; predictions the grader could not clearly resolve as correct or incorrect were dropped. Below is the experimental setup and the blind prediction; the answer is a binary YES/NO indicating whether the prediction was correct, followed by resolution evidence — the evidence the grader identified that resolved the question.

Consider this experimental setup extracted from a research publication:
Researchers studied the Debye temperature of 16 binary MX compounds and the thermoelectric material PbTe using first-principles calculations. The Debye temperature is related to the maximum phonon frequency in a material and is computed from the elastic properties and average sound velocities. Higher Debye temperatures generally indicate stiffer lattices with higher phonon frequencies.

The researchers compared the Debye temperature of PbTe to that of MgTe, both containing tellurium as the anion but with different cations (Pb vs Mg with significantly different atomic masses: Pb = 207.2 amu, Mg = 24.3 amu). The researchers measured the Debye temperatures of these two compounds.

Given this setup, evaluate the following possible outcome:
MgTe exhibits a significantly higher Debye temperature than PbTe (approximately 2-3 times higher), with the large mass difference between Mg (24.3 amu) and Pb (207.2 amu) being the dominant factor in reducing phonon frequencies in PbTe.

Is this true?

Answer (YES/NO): NO